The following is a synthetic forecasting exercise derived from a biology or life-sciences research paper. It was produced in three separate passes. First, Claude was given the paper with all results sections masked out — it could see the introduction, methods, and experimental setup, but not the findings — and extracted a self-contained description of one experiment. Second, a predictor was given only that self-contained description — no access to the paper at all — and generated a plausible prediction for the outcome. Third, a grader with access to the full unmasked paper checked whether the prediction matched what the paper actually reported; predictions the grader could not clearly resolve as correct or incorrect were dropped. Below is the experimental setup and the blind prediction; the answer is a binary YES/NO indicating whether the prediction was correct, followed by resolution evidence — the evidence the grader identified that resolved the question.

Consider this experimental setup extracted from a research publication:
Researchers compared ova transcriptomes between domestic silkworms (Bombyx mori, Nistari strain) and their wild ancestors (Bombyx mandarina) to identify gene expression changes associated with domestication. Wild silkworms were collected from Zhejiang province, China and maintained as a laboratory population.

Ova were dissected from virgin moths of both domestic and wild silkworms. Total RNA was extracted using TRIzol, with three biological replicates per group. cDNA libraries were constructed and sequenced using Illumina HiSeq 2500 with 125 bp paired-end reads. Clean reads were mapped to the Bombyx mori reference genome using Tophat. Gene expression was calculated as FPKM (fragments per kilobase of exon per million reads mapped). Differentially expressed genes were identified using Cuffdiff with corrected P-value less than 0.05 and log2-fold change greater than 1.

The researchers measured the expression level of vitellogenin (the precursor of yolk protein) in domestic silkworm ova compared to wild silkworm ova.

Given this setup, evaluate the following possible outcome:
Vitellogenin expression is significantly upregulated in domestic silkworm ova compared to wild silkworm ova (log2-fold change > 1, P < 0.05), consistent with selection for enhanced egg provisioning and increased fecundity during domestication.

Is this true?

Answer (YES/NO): NO